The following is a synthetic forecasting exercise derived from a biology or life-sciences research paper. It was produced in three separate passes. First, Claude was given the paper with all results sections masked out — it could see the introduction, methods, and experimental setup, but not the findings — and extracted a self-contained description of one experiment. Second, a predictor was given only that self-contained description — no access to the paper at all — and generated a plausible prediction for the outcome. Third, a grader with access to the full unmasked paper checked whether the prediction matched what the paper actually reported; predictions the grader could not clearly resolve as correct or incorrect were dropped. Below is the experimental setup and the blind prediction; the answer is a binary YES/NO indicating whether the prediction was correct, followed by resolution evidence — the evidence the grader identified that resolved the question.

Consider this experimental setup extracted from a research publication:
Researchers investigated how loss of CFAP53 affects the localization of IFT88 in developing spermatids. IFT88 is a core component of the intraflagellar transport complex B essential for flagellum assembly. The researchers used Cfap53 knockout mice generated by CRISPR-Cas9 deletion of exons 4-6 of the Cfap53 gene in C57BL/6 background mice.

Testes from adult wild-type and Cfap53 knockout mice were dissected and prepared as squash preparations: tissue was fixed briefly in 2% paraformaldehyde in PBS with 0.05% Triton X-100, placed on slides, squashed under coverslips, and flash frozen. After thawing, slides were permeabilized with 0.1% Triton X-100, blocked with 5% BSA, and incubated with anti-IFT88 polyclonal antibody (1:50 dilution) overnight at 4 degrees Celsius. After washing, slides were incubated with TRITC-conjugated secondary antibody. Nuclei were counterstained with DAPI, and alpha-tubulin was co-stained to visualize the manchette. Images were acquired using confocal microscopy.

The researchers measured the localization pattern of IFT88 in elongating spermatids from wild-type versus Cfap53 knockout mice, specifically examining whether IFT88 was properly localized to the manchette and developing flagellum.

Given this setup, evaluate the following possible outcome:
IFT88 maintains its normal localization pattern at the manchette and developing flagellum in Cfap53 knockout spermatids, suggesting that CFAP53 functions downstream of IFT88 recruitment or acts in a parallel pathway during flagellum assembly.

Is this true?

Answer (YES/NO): NO